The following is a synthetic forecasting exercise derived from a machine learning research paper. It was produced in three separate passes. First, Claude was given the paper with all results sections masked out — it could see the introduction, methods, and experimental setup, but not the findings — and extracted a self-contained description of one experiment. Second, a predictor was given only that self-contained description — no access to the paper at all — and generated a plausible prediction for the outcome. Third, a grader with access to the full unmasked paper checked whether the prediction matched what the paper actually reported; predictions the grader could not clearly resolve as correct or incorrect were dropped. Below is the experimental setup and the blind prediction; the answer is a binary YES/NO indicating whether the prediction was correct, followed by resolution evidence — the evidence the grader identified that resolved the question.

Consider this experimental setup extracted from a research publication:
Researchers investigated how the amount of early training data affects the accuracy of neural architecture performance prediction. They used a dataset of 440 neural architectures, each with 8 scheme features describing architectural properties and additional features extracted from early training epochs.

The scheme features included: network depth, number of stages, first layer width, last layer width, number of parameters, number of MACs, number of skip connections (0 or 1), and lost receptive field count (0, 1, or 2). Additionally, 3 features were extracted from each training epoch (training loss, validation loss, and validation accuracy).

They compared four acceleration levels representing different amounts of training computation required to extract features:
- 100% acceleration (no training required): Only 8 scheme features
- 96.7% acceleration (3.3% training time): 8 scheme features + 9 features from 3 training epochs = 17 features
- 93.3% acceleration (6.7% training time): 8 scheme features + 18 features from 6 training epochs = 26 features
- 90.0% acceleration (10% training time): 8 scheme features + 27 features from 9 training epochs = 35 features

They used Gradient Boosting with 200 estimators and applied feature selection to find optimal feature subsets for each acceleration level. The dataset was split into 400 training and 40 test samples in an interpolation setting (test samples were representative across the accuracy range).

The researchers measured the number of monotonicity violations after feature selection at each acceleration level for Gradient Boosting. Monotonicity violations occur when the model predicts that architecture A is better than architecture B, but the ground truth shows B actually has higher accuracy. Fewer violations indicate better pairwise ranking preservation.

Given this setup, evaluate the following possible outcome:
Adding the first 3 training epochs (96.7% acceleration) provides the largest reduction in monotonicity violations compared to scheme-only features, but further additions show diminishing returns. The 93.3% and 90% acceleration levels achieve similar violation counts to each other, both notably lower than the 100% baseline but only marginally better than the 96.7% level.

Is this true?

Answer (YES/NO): NO